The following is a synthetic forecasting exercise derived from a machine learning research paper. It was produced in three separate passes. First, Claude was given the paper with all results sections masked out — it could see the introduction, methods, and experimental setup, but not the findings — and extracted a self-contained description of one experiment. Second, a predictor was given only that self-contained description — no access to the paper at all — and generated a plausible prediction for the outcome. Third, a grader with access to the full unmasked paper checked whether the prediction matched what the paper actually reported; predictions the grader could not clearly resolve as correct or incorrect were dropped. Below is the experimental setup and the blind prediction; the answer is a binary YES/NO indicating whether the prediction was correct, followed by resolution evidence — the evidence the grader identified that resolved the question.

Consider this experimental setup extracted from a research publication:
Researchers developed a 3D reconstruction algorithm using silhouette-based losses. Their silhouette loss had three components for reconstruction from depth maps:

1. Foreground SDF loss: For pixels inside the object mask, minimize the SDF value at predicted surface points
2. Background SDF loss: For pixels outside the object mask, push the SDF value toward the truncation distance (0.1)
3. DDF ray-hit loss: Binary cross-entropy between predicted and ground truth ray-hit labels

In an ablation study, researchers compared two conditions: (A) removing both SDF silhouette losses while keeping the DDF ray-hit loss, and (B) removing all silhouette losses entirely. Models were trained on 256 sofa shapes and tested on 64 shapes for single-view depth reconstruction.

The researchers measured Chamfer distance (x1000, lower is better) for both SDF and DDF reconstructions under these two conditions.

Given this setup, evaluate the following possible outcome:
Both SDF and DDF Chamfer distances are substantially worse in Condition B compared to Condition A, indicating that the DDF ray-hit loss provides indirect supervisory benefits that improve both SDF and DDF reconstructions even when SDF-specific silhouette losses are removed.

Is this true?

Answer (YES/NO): NO